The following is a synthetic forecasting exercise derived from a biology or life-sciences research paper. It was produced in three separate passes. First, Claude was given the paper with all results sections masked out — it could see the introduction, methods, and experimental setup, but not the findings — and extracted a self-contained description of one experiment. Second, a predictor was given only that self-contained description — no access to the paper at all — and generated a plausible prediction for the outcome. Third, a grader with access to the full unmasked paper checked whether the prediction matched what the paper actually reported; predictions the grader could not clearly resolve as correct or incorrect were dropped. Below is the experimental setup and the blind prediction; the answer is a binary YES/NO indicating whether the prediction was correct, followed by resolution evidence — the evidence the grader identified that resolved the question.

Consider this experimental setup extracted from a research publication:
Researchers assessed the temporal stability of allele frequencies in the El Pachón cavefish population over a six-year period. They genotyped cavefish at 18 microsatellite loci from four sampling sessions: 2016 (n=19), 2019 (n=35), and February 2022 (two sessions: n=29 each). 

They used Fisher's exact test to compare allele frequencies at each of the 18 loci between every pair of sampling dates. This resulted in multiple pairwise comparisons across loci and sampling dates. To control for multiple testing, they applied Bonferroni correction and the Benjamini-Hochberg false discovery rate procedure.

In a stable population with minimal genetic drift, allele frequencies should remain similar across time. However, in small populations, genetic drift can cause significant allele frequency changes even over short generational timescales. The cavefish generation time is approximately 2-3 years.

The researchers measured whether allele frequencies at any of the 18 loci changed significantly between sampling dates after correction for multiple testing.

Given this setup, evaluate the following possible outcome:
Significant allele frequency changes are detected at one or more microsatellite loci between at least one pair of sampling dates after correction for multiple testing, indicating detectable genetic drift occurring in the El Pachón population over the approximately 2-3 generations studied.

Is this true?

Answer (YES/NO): NO